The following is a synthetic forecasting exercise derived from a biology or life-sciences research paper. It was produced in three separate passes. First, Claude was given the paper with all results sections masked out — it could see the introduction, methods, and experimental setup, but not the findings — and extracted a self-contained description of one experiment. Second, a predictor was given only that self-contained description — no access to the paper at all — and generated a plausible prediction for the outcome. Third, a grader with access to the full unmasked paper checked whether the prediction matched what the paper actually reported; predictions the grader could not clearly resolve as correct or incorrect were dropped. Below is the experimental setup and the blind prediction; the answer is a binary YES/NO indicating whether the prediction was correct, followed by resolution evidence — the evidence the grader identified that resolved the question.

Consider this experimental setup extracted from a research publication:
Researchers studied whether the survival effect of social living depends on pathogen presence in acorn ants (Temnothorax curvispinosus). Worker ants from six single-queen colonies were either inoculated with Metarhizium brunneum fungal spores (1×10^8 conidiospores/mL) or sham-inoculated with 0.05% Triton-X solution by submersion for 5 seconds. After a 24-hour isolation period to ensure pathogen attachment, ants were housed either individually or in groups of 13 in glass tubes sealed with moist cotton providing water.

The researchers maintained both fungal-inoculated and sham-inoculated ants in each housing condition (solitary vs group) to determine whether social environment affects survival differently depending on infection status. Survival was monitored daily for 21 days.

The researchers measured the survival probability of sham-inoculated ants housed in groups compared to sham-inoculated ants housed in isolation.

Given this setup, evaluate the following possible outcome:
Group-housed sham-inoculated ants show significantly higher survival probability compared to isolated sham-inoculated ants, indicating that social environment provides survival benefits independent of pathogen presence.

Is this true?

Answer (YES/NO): NO